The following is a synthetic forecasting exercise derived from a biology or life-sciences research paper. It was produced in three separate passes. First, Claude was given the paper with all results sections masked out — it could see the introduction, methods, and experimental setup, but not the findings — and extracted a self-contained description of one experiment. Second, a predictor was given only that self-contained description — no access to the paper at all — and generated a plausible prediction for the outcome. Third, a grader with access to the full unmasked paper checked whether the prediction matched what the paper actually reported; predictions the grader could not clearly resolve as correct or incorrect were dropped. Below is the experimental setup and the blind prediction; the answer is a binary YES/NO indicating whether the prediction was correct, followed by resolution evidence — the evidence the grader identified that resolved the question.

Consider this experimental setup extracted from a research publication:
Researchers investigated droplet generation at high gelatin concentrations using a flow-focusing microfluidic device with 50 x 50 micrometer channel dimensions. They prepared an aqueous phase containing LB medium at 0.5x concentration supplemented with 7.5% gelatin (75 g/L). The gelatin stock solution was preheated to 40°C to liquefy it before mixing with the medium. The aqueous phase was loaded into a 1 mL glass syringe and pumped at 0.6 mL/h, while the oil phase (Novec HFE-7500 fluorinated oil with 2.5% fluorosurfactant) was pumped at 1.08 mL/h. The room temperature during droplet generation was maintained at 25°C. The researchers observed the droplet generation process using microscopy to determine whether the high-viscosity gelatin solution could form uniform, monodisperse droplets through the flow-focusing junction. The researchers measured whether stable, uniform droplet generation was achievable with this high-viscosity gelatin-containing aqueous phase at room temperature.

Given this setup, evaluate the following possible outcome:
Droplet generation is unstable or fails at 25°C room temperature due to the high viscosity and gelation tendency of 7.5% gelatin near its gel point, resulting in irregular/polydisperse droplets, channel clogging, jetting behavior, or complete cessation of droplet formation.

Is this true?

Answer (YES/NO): NO